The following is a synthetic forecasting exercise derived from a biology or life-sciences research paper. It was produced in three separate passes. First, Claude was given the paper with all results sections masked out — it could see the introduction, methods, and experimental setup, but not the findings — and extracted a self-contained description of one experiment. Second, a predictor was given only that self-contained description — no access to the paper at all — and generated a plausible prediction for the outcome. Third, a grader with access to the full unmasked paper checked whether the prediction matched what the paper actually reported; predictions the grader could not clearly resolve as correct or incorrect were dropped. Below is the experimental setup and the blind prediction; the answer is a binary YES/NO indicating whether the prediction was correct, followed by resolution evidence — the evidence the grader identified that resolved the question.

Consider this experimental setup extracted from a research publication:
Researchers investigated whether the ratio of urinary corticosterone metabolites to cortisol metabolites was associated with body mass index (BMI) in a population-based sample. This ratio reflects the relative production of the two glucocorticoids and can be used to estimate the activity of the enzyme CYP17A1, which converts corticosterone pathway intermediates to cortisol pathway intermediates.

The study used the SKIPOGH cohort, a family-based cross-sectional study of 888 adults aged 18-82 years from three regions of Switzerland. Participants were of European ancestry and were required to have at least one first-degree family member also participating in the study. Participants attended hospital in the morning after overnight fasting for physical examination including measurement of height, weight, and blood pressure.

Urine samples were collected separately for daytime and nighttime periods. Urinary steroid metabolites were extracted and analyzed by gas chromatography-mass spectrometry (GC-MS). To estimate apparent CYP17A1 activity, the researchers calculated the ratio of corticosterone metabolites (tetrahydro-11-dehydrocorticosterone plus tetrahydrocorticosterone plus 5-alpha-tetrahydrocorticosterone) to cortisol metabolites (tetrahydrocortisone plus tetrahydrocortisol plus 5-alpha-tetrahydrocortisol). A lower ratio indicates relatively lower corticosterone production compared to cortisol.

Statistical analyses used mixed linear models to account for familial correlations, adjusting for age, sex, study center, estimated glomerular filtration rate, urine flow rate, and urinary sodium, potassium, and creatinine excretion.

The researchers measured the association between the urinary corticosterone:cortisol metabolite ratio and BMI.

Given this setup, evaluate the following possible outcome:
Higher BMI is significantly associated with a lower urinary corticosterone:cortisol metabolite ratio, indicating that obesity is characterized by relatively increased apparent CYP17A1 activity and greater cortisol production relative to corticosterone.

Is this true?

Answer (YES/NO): YES